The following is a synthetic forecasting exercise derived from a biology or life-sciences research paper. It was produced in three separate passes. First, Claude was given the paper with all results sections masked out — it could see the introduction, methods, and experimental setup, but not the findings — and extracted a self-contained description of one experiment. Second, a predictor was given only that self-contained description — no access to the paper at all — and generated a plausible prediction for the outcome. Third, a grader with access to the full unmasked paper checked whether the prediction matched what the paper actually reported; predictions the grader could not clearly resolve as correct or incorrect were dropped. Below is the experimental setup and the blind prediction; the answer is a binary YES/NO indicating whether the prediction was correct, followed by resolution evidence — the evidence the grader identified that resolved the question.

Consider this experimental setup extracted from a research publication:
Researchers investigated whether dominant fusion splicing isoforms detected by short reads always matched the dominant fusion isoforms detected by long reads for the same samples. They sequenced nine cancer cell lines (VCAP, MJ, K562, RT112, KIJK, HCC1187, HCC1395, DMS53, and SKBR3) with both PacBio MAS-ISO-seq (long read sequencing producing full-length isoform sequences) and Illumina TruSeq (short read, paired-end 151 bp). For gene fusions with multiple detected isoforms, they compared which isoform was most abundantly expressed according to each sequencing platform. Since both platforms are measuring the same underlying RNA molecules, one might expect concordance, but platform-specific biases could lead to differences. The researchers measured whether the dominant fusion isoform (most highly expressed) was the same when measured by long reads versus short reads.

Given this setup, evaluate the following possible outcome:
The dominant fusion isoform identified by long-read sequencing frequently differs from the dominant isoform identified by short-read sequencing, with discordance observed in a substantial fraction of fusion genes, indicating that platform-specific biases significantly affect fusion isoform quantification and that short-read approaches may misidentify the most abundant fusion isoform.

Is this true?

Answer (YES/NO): YES